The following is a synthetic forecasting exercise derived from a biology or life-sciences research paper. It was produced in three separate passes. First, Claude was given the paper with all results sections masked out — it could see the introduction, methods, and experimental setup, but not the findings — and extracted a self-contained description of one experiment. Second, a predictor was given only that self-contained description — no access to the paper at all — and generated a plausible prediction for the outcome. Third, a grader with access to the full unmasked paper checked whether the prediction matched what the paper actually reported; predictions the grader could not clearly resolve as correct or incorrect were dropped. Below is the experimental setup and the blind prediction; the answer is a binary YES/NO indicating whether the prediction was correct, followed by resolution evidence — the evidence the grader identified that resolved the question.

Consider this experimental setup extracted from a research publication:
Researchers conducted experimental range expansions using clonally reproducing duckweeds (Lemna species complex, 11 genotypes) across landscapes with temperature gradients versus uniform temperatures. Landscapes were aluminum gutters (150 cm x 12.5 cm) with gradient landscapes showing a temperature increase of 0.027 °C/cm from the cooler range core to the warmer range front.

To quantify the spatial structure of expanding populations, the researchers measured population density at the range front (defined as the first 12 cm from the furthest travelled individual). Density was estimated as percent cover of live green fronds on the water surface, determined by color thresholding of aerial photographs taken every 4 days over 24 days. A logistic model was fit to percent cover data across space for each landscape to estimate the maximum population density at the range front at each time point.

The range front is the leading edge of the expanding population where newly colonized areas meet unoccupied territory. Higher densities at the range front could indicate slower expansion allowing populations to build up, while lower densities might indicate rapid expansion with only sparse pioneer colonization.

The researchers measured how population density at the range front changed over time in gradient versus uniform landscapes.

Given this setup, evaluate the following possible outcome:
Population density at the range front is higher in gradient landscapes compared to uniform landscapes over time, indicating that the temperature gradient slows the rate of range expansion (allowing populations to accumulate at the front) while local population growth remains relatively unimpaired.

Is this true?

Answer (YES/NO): YES